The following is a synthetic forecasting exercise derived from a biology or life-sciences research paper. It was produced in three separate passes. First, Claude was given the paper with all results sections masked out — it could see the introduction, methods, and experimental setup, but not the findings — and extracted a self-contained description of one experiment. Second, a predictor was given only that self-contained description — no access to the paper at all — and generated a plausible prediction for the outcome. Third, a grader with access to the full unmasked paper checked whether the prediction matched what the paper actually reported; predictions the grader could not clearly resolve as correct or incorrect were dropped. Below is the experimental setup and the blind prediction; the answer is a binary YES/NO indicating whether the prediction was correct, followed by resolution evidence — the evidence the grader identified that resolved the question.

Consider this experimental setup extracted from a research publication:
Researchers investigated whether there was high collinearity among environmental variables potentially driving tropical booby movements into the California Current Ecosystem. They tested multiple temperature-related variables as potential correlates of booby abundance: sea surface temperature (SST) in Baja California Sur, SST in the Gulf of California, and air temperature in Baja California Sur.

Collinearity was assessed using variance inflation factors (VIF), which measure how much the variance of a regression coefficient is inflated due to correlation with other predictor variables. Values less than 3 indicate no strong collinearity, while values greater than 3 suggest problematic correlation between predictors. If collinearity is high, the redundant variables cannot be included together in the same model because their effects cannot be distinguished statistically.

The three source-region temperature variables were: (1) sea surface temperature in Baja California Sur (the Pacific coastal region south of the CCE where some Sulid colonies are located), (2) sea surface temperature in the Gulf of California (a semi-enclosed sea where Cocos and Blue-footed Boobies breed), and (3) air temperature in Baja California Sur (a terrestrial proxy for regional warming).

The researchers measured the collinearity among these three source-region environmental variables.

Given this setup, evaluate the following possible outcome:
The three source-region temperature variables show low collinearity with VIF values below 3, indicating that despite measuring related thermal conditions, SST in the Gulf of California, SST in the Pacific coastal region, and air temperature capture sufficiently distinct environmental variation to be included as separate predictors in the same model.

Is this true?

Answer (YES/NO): NO